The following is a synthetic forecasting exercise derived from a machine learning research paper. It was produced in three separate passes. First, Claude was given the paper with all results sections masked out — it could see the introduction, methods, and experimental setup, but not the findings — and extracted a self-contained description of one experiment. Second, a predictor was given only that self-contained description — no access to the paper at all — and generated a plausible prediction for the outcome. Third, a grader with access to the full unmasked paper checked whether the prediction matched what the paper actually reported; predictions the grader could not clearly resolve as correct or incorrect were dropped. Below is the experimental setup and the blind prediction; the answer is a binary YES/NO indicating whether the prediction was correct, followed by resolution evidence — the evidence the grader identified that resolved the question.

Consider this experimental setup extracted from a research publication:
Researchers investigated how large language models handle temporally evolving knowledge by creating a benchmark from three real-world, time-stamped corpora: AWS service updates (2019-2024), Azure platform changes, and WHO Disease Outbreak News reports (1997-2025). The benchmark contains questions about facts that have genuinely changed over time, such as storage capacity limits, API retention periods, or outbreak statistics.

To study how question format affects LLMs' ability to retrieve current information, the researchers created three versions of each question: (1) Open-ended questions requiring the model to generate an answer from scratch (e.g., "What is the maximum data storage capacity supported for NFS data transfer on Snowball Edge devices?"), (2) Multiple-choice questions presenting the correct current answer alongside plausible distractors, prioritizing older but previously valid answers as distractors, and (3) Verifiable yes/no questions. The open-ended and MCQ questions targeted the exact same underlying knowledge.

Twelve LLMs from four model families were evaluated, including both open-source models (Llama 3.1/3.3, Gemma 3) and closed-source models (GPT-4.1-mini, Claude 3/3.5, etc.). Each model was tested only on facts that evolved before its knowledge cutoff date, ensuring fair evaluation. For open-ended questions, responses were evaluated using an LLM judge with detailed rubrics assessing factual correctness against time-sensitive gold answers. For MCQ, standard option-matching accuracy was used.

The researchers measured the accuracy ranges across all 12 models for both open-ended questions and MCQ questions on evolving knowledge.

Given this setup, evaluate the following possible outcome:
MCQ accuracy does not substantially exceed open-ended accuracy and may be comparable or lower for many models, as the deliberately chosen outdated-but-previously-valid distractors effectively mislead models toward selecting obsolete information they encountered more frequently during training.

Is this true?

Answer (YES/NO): NO